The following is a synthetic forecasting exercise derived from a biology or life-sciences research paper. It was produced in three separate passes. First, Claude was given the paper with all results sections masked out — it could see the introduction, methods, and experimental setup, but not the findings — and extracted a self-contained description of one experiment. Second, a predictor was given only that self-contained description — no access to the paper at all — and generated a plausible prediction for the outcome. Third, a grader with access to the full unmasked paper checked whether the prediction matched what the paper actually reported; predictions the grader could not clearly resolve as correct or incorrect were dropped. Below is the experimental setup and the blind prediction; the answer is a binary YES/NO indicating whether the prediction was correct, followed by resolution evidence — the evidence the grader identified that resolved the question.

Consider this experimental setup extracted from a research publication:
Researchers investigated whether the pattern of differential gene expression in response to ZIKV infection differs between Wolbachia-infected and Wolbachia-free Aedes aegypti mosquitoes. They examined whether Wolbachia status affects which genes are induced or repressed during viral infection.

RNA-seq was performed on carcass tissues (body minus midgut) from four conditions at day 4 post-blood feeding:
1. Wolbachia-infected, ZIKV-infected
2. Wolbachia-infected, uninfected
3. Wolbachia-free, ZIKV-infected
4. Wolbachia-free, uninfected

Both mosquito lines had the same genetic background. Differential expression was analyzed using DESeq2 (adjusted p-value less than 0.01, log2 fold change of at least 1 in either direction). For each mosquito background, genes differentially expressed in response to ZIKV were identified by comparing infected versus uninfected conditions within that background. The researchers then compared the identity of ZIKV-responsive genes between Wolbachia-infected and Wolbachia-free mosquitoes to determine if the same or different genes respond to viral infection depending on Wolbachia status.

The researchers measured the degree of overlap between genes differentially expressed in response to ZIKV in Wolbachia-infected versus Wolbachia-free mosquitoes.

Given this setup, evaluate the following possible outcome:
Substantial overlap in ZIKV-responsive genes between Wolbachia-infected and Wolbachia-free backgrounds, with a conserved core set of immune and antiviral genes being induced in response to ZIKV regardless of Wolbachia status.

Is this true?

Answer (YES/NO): NO